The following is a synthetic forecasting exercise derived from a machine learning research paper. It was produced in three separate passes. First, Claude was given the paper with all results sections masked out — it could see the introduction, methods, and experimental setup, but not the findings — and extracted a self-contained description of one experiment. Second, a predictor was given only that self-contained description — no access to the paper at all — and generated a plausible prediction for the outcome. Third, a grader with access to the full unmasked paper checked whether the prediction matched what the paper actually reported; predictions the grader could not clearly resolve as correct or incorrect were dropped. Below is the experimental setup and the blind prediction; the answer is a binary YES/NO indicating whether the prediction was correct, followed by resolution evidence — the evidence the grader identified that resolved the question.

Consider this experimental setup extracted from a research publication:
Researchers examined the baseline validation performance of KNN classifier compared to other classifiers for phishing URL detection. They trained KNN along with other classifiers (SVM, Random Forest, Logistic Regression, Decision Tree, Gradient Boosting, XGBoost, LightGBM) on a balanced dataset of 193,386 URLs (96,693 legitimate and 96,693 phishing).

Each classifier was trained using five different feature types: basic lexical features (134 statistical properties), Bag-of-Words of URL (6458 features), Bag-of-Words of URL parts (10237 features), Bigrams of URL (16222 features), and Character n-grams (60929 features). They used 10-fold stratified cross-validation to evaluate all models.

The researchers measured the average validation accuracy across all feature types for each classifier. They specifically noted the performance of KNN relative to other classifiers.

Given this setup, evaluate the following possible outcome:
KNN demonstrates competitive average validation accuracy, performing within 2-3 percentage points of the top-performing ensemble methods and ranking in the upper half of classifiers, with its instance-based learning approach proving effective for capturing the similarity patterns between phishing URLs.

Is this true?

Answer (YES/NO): NO